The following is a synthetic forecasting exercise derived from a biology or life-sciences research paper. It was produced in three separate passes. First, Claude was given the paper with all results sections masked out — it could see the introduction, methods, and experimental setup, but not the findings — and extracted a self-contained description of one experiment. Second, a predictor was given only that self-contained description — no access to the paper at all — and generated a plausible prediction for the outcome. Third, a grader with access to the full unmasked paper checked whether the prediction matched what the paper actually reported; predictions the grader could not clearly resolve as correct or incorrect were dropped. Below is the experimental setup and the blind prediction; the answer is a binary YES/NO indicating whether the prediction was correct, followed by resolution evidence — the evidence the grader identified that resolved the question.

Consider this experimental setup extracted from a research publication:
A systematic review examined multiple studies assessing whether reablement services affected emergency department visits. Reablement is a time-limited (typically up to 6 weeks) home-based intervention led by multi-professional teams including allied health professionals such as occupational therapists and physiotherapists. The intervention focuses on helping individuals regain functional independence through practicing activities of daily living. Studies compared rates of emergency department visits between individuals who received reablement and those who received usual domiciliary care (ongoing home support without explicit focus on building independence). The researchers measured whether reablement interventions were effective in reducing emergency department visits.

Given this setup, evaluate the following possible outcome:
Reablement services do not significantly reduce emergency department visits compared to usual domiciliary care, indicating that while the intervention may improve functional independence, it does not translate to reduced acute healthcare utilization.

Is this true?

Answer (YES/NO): NO